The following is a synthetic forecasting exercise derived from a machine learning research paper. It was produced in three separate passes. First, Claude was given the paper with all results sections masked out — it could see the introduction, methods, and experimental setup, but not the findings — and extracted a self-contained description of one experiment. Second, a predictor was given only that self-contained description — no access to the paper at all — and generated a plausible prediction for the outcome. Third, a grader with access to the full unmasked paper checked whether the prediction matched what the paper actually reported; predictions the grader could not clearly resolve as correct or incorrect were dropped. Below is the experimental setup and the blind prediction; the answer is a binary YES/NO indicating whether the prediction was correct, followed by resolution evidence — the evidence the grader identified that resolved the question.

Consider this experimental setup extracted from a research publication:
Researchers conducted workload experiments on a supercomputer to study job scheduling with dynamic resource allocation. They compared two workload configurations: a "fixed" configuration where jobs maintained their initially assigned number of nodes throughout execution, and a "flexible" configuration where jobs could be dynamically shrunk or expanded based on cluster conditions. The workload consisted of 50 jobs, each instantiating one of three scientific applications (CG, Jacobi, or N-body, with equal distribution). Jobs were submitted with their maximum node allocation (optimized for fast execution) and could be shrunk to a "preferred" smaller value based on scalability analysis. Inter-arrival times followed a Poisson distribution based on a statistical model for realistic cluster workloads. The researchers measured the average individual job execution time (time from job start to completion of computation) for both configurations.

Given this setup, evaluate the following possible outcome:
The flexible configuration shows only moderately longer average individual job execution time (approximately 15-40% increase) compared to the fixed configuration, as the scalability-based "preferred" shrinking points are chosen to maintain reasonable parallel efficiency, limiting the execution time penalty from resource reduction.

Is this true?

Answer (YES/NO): NO